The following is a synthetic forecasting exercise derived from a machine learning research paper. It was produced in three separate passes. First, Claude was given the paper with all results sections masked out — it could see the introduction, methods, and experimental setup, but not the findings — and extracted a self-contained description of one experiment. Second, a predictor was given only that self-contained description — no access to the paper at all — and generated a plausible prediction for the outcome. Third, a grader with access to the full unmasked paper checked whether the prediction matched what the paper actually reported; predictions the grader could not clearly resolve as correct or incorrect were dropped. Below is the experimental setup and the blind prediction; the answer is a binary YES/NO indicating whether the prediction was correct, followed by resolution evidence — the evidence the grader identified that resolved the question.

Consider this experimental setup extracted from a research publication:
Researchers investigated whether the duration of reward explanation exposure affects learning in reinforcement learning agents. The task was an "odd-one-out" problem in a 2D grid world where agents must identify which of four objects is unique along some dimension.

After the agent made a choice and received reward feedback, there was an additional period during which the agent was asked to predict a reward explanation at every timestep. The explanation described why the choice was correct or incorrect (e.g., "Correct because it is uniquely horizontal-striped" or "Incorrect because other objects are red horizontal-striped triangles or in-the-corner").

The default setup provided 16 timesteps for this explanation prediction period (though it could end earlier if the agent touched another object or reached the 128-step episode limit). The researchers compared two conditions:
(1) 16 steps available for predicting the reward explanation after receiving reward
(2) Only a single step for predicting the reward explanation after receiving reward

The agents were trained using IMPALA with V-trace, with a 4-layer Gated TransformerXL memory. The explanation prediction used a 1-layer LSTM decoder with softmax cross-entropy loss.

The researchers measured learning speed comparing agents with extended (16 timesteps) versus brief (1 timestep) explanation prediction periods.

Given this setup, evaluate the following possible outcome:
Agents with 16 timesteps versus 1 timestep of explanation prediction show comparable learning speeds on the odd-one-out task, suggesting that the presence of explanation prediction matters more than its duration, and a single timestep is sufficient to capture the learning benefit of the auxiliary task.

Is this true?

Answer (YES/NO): YES